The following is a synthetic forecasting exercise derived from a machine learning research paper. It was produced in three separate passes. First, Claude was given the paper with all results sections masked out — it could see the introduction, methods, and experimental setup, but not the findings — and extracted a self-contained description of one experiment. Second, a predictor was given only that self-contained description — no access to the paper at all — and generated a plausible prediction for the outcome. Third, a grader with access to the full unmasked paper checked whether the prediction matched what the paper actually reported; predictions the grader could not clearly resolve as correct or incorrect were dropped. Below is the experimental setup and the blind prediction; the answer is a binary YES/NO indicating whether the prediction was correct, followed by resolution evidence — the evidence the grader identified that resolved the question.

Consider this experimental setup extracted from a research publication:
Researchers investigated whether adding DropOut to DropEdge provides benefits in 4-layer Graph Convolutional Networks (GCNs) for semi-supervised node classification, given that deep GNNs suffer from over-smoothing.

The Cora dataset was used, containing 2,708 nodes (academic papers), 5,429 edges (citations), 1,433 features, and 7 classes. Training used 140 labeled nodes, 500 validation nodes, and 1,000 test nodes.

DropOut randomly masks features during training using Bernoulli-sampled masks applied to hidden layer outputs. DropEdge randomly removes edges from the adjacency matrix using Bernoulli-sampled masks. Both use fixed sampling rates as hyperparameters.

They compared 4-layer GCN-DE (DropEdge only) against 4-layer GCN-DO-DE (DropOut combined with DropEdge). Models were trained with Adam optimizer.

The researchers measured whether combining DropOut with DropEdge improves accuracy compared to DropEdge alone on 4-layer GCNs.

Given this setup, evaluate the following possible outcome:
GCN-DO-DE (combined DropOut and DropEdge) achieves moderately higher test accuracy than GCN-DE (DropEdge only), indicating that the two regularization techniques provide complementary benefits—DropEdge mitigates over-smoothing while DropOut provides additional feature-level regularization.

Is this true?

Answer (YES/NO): YES